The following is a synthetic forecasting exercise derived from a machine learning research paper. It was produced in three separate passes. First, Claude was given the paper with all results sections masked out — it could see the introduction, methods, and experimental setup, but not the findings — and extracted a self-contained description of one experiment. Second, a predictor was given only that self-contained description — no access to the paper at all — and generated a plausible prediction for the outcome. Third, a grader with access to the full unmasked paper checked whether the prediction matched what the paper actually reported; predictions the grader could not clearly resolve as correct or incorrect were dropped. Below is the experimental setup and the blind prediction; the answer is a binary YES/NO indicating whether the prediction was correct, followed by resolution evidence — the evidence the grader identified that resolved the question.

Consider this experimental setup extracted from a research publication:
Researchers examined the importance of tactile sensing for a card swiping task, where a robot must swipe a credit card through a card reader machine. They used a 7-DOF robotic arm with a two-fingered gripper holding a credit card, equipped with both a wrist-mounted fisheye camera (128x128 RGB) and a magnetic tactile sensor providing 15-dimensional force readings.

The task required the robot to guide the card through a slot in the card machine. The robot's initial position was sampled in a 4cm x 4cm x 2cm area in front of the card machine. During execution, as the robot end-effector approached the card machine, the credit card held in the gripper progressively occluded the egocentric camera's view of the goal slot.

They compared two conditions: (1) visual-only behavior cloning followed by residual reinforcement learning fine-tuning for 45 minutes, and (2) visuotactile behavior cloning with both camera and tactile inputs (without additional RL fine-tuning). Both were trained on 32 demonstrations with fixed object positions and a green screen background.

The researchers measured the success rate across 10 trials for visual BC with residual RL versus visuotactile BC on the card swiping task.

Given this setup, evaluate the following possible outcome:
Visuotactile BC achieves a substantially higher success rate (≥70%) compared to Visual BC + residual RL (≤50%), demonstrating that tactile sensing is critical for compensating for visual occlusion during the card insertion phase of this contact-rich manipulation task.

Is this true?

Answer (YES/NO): NO